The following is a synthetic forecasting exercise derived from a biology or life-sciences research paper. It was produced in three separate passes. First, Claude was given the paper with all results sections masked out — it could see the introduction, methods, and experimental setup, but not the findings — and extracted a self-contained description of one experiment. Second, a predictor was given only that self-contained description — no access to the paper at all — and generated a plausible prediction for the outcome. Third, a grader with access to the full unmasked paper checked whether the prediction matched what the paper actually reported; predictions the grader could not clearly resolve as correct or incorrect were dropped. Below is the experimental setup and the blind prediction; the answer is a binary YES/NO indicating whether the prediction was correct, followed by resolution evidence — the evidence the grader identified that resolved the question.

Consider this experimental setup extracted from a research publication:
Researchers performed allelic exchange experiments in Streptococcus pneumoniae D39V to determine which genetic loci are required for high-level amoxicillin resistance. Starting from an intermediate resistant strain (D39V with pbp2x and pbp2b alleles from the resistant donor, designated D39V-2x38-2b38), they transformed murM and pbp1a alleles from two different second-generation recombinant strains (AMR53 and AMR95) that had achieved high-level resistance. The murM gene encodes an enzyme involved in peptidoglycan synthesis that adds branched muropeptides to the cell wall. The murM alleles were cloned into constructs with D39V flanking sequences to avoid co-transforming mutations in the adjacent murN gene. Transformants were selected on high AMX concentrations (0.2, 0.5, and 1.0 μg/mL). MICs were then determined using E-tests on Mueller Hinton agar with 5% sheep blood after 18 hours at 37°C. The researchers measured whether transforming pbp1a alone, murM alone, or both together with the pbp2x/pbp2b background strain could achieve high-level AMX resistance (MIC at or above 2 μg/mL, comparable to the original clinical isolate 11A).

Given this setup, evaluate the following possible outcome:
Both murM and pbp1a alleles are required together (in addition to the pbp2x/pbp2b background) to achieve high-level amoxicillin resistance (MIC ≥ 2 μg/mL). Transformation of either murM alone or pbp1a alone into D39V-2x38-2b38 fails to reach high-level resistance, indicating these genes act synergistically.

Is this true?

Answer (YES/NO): YES